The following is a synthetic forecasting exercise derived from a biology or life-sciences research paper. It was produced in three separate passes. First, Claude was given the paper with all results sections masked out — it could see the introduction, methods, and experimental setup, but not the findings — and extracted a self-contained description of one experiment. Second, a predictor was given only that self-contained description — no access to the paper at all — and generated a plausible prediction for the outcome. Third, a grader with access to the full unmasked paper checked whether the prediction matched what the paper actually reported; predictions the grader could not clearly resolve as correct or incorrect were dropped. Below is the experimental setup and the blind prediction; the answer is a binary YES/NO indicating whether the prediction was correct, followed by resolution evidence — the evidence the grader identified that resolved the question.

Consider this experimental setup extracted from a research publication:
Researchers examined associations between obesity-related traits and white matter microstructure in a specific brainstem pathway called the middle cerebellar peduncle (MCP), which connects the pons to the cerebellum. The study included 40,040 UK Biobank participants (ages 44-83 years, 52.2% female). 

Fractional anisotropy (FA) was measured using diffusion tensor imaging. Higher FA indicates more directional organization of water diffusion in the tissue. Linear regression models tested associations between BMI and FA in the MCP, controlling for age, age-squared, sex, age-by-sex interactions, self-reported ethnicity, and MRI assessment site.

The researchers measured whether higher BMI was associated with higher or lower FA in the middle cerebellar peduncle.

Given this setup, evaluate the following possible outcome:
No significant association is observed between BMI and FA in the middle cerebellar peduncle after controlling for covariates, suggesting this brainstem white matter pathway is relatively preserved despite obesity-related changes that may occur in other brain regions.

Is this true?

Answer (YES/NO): NO